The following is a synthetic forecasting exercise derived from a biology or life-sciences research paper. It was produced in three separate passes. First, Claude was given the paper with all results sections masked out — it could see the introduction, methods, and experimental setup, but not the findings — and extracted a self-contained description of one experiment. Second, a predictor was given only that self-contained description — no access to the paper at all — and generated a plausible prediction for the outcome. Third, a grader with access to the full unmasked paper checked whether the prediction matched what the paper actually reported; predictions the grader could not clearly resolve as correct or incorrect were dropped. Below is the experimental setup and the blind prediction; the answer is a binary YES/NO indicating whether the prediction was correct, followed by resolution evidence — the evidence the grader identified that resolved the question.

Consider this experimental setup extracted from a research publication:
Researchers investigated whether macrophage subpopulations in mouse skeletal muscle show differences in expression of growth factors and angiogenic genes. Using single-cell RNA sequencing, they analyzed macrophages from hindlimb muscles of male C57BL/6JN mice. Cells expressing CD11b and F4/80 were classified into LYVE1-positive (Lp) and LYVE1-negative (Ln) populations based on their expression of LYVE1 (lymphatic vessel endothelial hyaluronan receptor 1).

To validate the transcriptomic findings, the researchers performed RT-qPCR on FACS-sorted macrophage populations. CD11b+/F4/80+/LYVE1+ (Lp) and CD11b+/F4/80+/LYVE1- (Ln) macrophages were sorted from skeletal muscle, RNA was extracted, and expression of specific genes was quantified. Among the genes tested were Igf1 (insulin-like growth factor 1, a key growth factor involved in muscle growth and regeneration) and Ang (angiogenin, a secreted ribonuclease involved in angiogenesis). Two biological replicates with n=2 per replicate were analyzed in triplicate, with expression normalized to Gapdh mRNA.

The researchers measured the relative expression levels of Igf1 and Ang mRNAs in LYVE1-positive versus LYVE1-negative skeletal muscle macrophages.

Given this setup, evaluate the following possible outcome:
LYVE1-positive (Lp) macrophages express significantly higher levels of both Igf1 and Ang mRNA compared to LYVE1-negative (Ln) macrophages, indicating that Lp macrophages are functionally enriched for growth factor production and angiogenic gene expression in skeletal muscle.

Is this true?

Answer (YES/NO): YES